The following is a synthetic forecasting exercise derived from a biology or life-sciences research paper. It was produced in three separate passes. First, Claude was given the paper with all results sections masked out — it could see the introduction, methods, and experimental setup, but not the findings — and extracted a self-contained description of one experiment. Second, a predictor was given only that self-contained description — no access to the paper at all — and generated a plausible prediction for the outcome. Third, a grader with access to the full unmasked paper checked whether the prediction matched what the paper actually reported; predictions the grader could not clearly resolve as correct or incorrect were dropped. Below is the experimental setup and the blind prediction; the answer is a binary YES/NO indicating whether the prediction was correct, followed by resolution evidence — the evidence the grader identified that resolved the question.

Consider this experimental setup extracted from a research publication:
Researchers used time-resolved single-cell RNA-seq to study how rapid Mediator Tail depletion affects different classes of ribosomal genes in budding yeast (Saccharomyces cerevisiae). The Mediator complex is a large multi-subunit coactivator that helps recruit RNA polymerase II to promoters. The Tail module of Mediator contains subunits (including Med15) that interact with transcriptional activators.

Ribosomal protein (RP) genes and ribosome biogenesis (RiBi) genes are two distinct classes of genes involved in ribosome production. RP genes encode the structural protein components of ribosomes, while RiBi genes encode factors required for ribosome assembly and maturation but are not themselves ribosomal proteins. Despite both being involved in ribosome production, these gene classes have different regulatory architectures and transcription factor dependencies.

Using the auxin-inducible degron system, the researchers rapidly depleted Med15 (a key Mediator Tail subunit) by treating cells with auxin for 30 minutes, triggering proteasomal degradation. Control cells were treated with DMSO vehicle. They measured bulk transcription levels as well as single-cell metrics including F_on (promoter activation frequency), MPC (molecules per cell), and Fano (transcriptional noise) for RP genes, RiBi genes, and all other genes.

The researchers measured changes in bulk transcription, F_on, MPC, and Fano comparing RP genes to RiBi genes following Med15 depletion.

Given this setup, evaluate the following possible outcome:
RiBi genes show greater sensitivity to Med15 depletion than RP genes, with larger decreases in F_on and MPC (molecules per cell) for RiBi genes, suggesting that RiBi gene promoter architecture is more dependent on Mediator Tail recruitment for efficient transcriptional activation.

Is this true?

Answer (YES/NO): NO